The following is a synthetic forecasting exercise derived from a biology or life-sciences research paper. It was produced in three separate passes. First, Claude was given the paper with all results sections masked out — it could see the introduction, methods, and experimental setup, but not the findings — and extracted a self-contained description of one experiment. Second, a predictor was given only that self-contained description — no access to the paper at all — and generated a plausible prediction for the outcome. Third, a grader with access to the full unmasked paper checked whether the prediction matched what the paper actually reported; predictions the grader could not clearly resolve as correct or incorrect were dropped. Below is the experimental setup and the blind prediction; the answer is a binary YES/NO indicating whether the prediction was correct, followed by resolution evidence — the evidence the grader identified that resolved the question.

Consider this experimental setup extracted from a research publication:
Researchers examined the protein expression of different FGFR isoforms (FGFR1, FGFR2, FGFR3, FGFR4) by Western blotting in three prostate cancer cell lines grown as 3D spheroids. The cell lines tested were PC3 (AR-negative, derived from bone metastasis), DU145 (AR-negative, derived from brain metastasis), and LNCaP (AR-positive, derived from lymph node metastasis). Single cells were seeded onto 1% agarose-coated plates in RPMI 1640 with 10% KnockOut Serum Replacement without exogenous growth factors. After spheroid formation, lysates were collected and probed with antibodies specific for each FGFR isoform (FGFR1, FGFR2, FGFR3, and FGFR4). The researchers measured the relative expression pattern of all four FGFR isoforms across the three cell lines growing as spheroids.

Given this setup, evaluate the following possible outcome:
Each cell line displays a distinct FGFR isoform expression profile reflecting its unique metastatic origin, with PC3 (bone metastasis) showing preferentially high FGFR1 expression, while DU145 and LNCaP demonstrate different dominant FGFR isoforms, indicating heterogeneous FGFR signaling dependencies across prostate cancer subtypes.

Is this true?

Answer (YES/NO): NO